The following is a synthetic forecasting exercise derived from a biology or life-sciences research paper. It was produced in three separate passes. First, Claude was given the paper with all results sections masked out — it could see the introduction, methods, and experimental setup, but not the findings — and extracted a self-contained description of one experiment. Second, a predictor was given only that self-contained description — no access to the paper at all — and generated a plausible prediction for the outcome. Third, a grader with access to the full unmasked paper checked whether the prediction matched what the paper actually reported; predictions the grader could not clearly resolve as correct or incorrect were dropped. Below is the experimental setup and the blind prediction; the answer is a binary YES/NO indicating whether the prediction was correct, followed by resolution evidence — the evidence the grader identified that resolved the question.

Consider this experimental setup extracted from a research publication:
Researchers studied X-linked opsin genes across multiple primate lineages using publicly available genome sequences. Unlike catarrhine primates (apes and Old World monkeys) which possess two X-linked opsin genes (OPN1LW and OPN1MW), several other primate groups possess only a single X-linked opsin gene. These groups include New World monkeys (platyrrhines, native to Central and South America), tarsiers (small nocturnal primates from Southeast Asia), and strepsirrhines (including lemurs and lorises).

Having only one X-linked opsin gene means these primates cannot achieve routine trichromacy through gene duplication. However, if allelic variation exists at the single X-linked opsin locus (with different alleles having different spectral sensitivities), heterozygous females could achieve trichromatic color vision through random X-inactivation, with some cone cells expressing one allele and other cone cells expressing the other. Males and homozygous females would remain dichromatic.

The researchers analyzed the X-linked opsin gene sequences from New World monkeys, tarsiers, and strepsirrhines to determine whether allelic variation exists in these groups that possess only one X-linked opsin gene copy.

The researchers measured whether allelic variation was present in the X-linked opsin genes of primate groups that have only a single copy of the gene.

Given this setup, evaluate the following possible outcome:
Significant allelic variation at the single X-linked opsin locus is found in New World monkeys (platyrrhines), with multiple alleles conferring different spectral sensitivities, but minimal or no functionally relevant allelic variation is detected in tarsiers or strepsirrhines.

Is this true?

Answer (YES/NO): NO